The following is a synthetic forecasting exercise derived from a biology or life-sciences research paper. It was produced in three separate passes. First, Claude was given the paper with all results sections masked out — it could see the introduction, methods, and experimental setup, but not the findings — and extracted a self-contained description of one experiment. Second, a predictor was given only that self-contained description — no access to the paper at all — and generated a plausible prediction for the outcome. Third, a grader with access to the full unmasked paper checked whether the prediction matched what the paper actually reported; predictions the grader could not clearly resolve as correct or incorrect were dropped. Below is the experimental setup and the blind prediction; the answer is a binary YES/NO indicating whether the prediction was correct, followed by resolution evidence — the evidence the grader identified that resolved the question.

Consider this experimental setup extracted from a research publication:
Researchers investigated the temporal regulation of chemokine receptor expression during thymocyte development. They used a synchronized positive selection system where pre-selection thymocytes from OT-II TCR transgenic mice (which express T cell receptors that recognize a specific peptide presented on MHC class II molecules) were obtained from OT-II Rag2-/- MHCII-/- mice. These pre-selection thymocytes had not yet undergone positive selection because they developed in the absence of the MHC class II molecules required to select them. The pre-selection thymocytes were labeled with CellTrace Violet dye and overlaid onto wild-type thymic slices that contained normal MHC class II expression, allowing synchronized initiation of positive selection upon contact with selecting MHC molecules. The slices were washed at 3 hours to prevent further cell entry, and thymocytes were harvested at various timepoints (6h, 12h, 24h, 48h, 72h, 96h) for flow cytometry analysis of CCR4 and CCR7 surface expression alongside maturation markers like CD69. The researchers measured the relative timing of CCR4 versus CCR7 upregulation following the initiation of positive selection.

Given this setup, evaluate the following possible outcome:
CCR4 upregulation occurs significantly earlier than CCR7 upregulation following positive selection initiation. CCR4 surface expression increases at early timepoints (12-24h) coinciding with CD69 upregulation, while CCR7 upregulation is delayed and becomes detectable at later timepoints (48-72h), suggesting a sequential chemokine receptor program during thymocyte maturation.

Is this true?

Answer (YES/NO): NO